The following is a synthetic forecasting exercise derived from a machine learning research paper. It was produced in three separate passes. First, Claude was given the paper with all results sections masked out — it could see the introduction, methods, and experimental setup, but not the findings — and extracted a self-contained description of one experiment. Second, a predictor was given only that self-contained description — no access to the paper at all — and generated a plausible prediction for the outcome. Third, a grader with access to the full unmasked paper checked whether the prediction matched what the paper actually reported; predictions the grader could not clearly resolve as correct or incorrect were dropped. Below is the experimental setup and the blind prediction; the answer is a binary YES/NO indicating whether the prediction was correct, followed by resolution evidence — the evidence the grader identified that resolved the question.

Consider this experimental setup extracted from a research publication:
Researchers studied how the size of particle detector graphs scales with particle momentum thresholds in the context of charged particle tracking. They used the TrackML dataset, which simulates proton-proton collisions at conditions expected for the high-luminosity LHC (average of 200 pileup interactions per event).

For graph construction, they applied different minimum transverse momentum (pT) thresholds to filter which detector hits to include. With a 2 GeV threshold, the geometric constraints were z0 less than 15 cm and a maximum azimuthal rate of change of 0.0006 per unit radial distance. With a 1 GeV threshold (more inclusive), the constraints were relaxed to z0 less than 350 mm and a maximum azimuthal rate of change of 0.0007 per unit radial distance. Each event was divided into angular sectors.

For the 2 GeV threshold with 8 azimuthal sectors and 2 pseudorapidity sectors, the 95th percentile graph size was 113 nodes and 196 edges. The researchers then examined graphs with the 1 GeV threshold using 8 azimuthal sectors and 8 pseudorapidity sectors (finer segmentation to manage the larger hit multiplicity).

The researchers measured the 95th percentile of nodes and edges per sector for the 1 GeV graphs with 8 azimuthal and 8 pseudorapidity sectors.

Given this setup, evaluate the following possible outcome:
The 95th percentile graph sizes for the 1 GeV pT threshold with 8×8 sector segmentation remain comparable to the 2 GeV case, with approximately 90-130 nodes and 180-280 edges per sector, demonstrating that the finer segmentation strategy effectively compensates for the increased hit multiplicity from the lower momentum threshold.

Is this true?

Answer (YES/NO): NO